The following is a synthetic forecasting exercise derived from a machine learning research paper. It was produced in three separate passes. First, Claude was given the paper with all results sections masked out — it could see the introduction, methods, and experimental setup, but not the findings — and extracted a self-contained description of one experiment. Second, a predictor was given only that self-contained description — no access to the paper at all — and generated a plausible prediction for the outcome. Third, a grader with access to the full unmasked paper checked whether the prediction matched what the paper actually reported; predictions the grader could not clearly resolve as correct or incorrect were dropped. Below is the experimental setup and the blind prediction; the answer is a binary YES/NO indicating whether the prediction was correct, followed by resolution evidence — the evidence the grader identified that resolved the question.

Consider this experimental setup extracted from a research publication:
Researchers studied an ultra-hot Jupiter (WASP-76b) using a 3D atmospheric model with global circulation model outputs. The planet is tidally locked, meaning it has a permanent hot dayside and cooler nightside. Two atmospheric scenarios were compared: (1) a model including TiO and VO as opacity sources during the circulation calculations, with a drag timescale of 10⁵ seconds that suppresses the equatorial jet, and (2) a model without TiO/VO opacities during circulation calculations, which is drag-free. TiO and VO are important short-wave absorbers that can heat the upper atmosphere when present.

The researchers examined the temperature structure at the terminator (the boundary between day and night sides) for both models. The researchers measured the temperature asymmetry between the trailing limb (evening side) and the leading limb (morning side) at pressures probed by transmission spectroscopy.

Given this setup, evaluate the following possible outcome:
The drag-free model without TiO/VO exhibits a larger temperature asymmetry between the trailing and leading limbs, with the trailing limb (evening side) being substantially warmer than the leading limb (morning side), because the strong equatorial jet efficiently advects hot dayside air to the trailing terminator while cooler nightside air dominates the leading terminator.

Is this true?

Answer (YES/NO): YES